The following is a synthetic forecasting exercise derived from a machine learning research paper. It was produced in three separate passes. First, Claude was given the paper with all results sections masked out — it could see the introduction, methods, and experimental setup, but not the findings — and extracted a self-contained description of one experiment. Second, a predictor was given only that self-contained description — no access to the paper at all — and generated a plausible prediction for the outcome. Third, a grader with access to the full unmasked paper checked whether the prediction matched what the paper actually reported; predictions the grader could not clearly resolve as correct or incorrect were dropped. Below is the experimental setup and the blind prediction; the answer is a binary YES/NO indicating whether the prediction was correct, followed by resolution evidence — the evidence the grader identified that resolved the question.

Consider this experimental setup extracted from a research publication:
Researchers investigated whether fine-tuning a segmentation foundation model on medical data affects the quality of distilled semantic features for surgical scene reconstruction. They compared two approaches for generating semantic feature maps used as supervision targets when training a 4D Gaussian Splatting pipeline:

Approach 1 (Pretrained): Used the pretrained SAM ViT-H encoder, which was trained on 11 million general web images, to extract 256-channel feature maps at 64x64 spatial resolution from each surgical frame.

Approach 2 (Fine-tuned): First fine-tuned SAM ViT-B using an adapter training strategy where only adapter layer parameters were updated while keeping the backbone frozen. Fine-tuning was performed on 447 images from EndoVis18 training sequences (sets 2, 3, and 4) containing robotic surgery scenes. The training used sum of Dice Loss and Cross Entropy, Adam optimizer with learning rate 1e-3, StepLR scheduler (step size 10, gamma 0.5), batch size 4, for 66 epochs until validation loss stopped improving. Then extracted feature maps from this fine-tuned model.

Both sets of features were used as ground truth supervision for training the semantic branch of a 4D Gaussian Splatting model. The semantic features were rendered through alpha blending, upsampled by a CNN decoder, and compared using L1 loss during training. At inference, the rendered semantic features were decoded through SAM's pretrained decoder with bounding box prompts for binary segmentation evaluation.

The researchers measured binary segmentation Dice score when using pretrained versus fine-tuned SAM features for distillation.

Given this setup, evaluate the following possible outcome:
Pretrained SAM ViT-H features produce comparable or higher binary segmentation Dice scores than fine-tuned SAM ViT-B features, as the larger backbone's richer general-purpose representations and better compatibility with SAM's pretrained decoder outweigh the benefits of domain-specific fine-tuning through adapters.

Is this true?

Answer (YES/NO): NO